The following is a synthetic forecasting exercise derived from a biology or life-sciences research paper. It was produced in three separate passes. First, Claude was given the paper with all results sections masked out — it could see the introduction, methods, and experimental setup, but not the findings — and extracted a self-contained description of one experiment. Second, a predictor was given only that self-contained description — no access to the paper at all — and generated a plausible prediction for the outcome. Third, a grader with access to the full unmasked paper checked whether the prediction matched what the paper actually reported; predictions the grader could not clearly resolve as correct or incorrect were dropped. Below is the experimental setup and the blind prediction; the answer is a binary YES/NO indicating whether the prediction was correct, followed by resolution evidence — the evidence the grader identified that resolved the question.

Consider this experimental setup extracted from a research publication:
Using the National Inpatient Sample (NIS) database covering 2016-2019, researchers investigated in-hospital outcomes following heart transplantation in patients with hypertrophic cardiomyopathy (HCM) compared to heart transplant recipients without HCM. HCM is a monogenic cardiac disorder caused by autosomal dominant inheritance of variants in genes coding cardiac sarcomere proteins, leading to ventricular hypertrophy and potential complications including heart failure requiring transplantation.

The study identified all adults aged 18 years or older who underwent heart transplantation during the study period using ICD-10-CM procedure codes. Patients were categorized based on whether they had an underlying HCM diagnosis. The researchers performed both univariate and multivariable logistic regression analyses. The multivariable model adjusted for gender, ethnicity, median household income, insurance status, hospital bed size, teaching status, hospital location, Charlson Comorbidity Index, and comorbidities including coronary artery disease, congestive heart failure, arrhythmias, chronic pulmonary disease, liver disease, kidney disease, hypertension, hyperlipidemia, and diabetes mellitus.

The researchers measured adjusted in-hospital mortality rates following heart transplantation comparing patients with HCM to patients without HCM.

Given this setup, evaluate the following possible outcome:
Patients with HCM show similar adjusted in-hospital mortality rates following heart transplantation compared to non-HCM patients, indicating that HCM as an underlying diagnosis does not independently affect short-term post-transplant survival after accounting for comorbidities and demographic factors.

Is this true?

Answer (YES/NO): YES